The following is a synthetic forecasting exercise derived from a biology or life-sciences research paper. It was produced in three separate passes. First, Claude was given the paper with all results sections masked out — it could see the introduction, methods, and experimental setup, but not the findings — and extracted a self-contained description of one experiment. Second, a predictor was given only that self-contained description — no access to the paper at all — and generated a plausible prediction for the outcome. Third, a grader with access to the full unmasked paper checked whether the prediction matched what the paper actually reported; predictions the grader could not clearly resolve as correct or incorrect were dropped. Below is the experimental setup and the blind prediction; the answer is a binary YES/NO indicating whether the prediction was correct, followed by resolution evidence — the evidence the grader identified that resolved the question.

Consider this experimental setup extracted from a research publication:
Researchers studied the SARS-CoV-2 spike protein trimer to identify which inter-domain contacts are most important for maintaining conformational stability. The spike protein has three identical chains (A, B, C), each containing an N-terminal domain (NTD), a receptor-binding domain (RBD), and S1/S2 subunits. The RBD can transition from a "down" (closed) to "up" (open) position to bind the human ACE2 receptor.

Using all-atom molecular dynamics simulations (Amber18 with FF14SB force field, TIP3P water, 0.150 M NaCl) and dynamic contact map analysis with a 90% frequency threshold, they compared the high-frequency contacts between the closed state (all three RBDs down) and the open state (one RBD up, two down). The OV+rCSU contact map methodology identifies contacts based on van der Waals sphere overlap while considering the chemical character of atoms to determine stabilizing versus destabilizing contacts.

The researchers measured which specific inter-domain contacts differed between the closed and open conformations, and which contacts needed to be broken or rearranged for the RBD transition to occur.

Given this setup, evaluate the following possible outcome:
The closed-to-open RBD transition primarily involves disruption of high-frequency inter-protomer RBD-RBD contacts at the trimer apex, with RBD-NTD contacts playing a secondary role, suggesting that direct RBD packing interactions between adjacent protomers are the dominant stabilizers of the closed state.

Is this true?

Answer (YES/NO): NO